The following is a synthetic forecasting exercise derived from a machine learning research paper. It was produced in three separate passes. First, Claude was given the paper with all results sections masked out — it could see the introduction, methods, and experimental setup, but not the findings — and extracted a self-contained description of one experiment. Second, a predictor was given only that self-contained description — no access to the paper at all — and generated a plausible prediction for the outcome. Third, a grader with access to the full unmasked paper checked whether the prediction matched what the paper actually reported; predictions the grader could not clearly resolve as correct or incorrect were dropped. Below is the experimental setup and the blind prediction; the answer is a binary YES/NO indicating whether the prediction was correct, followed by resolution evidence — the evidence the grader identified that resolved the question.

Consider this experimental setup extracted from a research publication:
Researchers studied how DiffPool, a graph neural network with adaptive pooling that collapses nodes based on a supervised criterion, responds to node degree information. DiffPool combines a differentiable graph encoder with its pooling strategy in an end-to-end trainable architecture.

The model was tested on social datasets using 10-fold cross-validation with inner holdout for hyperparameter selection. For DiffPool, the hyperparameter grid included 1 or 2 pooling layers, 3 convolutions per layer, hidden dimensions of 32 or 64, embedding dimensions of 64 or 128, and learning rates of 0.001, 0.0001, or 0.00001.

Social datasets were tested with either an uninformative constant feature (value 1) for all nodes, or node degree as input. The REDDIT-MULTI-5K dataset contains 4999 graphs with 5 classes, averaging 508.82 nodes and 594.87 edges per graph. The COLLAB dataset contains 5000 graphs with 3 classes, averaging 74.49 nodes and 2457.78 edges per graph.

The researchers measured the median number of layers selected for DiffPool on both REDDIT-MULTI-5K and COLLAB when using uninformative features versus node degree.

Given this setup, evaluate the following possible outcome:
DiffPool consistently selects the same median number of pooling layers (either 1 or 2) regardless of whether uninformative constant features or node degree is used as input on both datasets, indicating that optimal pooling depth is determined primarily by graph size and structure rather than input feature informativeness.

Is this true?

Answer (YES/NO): NO